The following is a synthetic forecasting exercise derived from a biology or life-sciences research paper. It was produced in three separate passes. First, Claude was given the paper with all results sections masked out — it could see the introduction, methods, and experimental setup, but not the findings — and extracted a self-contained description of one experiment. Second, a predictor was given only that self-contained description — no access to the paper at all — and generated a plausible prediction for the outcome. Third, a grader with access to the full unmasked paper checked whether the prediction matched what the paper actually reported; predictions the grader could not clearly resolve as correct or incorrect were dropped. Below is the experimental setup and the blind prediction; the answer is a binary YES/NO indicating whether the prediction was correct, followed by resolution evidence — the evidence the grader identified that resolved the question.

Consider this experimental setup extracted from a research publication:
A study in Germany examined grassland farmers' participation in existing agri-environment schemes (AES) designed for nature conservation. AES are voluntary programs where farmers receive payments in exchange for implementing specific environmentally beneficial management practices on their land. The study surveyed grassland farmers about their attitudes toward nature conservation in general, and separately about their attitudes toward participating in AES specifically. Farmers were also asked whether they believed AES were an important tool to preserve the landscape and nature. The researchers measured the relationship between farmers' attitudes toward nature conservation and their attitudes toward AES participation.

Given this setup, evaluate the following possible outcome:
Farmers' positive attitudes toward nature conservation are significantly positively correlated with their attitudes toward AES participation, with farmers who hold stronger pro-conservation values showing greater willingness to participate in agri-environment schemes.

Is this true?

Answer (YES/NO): NO